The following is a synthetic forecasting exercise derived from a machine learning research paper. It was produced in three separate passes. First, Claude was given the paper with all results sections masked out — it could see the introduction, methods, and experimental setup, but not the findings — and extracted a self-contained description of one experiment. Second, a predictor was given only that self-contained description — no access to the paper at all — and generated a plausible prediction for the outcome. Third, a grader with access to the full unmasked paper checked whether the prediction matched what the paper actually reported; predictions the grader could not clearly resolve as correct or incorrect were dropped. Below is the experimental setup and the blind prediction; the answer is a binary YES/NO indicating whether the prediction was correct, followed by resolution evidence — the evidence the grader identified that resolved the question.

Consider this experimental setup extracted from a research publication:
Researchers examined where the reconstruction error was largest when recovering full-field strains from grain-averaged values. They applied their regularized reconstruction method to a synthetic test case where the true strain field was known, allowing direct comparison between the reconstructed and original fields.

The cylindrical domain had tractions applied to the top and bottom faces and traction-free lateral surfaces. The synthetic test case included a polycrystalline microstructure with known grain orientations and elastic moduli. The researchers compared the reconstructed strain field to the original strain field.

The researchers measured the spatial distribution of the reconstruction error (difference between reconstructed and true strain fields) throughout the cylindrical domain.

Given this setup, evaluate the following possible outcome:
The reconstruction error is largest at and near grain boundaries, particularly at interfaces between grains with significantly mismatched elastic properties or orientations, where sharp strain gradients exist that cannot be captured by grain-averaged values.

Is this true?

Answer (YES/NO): NO